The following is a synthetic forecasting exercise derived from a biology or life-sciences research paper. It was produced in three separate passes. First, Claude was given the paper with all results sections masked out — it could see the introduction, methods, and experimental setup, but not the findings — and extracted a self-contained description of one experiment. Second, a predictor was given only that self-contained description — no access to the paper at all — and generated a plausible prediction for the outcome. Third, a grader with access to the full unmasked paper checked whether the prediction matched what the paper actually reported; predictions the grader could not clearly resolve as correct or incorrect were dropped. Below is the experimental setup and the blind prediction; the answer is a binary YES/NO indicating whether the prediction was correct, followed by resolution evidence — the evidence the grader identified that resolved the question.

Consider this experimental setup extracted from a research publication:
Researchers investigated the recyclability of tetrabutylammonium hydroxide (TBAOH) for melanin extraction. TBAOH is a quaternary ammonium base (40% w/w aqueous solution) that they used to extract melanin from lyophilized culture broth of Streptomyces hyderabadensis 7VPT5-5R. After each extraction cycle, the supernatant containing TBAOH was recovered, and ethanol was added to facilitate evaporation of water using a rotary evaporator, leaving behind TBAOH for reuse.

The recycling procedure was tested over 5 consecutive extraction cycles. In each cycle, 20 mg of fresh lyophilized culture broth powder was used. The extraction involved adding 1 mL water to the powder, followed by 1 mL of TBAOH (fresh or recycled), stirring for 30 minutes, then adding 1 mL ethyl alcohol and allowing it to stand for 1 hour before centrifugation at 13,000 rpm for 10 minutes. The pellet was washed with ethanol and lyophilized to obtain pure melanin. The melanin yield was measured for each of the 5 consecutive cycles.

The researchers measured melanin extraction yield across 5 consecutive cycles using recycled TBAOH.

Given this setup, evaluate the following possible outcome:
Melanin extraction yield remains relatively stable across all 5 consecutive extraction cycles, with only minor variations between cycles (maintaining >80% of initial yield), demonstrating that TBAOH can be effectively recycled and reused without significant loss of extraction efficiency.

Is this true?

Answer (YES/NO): YES